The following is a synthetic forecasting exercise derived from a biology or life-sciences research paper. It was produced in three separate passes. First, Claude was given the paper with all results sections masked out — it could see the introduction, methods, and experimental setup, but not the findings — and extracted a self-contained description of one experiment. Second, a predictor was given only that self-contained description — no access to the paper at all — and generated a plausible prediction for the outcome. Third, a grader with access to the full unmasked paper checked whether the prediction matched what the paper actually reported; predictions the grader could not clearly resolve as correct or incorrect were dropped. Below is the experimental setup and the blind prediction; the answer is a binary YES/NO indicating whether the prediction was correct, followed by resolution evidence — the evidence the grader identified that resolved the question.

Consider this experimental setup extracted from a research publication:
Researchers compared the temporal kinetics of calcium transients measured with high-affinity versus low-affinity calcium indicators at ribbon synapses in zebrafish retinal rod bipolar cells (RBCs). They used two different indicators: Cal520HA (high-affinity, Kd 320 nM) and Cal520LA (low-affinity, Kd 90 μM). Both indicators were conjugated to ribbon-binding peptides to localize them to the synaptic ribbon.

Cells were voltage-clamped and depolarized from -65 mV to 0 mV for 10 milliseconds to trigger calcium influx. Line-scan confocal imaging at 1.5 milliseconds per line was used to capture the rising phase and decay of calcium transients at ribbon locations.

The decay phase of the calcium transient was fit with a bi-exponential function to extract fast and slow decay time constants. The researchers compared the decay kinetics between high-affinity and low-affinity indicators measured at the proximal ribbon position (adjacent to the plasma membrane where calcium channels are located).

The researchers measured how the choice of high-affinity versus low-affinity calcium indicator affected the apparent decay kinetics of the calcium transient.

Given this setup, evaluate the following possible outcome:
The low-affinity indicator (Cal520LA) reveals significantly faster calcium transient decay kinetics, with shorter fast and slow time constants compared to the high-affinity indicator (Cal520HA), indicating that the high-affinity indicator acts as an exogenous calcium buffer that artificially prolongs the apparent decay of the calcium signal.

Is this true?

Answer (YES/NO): YES